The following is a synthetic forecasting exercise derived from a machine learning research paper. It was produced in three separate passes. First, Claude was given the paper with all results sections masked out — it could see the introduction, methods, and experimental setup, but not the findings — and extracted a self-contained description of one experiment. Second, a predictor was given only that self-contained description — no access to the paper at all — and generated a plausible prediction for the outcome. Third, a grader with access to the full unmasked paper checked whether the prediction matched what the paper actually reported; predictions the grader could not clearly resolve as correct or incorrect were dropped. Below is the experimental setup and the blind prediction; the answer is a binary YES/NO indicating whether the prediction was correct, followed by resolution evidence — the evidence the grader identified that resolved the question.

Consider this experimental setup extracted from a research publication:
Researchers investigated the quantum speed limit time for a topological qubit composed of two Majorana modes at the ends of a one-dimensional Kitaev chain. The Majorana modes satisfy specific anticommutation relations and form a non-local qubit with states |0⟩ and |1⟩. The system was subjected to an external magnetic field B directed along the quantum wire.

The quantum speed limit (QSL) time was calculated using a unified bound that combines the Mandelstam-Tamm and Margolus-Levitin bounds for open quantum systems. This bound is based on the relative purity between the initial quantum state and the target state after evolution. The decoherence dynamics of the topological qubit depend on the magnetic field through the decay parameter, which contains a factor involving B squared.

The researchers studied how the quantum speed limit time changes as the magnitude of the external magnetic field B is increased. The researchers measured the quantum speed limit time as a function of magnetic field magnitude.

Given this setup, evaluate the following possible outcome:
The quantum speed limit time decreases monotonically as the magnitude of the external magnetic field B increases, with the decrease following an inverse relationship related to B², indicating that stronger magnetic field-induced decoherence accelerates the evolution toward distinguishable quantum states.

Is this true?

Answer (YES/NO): YES